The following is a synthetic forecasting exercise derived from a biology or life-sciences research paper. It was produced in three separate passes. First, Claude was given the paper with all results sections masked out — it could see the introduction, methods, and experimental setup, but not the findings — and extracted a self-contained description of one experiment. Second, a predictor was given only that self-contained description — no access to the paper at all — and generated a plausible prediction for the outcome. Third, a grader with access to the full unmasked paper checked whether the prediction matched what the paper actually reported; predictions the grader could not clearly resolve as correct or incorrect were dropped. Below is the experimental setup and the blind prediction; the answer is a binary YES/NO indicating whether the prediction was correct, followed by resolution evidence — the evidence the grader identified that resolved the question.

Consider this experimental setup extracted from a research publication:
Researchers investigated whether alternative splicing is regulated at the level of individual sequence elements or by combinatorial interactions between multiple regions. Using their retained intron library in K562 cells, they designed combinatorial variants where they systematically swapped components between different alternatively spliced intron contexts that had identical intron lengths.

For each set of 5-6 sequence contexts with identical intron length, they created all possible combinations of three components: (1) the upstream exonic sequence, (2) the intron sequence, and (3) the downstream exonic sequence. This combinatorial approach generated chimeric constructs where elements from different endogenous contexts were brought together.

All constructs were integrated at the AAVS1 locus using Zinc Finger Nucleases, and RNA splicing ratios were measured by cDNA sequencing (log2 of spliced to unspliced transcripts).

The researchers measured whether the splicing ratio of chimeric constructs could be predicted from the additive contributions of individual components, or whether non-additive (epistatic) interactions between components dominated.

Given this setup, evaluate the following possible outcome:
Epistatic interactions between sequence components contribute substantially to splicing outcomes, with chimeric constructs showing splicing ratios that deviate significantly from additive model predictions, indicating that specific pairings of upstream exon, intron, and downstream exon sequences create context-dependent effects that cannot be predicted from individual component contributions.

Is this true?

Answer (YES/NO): YES